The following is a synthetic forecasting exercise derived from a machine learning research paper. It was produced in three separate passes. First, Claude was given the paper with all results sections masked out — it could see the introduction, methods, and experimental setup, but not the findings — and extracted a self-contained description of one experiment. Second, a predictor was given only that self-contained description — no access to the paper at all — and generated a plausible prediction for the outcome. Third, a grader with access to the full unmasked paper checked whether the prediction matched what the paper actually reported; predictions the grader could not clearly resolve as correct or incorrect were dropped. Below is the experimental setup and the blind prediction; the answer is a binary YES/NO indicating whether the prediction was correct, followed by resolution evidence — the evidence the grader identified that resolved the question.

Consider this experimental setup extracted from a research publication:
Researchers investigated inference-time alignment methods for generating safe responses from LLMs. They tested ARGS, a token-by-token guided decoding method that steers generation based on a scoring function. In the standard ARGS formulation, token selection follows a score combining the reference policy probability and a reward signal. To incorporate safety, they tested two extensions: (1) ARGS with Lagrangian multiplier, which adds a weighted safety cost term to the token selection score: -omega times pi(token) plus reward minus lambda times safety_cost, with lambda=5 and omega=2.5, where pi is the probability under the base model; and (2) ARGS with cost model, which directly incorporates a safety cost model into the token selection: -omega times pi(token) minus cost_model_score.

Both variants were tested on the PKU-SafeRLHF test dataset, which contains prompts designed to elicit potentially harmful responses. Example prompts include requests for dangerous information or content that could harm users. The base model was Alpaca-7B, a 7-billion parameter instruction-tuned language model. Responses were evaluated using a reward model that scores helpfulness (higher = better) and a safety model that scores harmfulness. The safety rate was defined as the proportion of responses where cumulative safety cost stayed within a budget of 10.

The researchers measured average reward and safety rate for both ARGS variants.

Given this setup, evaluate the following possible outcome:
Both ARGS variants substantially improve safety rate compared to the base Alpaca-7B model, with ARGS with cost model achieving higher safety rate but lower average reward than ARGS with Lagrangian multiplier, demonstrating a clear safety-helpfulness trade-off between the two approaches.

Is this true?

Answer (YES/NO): YES